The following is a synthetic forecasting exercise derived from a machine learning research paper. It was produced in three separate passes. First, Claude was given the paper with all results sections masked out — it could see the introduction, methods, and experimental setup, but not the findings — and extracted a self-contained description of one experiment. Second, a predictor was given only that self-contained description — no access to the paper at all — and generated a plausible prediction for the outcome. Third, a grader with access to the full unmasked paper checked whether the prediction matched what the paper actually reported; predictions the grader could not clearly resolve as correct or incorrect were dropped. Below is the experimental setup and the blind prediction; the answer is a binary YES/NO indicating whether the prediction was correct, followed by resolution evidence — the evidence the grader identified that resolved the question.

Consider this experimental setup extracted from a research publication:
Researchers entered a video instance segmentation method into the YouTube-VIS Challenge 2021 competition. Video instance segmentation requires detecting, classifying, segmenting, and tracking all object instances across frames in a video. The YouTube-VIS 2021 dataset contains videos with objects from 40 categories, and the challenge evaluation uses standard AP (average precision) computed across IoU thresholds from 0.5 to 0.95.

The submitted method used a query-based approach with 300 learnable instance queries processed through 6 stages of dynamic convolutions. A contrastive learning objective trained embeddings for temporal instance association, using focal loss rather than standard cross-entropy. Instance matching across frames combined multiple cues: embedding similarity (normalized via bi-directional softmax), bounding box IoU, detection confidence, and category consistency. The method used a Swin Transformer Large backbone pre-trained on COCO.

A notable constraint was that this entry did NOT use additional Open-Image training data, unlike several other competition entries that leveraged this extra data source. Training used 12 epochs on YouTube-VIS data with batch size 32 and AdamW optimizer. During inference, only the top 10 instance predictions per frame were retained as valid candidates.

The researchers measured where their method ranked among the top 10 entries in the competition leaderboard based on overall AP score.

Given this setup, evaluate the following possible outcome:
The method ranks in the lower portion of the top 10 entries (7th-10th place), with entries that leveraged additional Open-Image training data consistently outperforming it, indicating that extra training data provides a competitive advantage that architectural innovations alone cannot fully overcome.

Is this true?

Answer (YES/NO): NO